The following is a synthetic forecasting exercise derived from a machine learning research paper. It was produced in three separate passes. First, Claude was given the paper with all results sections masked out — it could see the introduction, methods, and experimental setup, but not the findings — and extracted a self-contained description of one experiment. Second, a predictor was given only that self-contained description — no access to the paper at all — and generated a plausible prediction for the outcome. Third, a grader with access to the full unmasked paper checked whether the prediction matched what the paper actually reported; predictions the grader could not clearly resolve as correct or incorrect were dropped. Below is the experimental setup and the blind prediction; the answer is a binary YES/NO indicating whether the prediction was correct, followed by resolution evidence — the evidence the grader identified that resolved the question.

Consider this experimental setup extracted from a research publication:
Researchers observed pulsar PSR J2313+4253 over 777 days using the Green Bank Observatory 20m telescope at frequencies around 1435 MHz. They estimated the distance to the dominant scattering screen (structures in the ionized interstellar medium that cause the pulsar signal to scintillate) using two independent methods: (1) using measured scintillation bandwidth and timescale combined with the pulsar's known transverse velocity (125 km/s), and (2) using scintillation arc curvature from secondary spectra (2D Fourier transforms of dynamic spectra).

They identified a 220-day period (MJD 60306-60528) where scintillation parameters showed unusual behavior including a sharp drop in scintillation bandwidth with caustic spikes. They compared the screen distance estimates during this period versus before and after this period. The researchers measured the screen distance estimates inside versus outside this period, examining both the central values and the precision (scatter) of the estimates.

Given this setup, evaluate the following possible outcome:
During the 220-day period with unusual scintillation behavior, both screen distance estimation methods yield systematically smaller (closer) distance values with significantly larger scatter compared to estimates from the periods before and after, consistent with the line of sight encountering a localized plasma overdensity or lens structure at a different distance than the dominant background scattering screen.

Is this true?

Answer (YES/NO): NO